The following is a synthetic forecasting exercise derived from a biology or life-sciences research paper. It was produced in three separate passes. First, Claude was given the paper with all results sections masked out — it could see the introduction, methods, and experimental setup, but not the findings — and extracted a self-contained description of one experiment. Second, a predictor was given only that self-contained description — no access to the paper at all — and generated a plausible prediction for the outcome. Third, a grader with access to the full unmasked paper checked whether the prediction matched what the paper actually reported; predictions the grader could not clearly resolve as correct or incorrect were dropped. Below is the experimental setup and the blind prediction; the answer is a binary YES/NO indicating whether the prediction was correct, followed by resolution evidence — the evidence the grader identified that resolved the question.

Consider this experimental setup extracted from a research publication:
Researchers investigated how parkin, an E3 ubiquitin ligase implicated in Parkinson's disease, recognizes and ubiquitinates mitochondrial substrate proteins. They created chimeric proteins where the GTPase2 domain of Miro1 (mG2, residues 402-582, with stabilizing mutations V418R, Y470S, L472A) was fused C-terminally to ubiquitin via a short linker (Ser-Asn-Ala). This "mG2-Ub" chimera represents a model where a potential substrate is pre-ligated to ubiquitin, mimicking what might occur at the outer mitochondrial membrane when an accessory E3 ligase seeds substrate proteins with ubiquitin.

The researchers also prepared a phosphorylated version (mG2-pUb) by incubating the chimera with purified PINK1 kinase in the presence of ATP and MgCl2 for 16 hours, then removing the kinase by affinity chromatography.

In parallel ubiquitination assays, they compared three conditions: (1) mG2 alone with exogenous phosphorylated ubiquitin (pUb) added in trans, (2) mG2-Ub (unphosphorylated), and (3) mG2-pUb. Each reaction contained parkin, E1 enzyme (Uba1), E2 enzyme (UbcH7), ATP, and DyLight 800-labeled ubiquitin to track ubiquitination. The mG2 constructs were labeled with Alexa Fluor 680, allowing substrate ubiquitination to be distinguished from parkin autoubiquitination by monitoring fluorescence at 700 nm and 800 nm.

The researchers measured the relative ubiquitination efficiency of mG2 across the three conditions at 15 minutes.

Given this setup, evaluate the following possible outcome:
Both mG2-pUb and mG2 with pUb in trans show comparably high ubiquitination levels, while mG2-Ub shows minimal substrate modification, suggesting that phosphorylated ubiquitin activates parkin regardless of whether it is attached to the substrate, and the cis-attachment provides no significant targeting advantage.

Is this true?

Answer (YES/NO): NO